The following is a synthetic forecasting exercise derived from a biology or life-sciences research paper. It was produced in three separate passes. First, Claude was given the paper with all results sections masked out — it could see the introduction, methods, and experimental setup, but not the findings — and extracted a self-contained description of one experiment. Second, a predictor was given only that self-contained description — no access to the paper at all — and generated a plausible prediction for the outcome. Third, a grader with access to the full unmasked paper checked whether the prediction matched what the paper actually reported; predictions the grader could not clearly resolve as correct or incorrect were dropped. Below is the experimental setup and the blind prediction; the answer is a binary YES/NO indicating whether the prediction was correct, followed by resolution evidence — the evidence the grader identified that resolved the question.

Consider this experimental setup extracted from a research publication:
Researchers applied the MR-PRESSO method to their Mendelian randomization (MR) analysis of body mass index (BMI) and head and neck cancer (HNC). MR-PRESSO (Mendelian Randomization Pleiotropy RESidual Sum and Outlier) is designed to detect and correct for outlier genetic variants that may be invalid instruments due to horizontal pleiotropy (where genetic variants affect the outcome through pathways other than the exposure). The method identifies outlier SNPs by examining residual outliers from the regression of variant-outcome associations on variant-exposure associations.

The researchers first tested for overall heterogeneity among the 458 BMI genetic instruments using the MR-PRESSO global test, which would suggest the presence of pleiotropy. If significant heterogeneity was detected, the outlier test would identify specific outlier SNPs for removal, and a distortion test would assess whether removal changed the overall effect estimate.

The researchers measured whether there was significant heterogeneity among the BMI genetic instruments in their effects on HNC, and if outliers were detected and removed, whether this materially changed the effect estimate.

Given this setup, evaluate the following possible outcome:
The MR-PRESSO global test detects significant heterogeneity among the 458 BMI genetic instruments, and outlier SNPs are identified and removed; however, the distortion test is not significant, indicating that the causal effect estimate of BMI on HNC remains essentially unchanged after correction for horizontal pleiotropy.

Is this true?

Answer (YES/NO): YES